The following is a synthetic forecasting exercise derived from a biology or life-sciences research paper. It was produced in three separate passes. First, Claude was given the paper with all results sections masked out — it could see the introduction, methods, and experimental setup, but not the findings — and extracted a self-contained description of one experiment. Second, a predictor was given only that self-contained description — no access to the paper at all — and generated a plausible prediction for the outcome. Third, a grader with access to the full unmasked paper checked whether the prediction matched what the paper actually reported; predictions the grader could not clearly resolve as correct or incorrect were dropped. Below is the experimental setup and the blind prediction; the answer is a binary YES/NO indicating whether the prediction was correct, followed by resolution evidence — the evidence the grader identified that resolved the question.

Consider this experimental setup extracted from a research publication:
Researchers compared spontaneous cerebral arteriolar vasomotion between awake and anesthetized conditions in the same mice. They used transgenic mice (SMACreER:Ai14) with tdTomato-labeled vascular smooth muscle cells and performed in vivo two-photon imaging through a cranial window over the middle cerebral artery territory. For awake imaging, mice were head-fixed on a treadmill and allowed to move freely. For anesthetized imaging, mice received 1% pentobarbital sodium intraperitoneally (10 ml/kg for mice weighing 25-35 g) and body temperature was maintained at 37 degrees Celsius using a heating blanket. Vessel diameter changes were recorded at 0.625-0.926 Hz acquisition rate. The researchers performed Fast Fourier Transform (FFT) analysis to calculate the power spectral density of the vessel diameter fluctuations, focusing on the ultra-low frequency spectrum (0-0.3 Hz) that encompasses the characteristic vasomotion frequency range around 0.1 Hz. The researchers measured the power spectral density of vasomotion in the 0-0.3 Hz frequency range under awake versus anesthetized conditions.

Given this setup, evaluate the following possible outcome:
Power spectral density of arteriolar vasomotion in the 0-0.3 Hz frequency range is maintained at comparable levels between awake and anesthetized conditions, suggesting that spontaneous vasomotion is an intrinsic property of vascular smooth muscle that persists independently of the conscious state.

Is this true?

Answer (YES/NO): NO